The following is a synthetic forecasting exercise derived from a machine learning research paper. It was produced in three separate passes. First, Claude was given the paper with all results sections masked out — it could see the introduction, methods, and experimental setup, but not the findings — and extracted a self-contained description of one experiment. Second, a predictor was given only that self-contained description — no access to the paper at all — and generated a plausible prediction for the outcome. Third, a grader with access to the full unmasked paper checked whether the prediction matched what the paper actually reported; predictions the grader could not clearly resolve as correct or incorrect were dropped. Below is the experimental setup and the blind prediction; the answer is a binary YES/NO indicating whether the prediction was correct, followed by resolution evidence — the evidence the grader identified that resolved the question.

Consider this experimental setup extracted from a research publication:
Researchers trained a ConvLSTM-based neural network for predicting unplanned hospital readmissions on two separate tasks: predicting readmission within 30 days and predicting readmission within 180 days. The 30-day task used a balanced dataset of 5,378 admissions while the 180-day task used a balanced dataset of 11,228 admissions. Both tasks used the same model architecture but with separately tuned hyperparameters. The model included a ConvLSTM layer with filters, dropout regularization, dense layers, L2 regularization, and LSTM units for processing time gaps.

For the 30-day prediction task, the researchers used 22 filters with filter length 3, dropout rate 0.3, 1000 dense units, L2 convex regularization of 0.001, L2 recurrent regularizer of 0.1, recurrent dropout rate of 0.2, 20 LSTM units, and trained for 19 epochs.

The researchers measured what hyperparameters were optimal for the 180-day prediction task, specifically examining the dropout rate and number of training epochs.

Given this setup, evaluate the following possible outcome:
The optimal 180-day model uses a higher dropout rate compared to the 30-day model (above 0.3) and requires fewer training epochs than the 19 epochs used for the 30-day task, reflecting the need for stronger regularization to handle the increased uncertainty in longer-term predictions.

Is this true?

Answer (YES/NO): NO